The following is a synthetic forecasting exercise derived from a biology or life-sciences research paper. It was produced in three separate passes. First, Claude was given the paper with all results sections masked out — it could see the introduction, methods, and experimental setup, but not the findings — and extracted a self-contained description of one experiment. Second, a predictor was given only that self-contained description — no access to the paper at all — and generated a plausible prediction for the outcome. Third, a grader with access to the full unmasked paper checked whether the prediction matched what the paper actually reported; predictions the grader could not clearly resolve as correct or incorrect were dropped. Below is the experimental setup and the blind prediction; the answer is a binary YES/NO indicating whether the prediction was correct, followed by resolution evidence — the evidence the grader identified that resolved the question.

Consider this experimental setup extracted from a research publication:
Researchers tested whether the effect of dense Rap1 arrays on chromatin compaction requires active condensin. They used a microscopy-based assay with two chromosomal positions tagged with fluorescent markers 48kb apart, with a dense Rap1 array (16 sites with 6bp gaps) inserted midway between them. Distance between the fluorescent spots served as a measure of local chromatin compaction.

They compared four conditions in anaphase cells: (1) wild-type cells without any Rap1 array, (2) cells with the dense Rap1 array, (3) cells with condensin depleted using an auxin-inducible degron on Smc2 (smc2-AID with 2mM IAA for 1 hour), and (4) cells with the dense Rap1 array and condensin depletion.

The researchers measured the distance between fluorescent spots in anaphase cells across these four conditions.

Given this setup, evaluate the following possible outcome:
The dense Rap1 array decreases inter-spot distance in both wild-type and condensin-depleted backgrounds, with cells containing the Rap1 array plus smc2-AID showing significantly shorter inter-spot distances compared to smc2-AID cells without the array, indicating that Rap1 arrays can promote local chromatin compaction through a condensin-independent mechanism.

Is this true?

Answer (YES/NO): NO